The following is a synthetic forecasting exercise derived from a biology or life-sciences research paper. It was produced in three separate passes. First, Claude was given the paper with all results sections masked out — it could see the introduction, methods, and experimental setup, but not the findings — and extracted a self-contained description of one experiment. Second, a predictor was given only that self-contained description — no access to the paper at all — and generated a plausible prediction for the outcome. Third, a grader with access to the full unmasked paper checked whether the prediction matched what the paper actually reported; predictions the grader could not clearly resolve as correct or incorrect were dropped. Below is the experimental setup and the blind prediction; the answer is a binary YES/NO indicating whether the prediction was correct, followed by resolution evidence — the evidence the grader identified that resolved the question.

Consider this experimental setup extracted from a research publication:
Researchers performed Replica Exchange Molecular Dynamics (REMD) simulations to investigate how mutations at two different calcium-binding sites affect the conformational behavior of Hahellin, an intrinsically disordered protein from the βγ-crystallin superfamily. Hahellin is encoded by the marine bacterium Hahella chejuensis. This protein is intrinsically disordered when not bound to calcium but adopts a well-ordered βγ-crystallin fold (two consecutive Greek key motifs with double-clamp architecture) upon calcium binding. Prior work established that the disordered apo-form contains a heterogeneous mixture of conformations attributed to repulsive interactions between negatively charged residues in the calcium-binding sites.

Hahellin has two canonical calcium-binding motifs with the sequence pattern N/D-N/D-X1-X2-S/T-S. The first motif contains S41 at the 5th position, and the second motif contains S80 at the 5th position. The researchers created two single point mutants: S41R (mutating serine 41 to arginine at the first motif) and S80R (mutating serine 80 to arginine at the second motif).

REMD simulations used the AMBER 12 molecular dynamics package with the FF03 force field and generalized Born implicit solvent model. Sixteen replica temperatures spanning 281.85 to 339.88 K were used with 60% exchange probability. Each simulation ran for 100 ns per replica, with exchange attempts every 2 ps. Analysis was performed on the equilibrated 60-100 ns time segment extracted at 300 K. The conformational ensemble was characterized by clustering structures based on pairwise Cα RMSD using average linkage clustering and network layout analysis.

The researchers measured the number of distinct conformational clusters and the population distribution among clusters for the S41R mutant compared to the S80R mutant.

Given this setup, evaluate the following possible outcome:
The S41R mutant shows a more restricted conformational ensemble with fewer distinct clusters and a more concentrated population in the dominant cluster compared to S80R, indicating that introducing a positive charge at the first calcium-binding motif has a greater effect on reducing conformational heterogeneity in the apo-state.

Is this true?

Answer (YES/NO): YES